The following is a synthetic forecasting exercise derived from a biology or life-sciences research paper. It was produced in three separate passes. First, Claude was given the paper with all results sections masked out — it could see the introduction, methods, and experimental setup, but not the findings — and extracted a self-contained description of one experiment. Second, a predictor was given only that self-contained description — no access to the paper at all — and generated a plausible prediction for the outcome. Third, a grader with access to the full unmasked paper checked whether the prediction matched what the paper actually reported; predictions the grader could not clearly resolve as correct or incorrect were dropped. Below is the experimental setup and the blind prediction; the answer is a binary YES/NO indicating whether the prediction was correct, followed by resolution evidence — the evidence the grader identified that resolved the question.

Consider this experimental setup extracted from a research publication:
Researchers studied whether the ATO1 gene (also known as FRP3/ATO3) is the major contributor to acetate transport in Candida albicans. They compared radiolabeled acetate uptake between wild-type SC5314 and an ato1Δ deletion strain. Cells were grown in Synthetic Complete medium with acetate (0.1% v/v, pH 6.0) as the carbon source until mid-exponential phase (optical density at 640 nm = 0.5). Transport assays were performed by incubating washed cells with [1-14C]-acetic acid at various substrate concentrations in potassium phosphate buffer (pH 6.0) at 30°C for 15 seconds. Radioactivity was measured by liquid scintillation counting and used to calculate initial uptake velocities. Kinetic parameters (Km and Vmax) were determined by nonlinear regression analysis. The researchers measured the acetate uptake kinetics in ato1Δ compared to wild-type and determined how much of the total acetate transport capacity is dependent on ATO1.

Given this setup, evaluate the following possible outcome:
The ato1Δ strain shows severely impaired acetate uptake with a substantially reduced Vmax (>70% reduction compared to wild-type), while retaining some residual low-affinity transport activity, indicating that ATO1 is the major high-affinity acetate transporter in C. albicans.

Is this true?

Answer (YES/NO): NO